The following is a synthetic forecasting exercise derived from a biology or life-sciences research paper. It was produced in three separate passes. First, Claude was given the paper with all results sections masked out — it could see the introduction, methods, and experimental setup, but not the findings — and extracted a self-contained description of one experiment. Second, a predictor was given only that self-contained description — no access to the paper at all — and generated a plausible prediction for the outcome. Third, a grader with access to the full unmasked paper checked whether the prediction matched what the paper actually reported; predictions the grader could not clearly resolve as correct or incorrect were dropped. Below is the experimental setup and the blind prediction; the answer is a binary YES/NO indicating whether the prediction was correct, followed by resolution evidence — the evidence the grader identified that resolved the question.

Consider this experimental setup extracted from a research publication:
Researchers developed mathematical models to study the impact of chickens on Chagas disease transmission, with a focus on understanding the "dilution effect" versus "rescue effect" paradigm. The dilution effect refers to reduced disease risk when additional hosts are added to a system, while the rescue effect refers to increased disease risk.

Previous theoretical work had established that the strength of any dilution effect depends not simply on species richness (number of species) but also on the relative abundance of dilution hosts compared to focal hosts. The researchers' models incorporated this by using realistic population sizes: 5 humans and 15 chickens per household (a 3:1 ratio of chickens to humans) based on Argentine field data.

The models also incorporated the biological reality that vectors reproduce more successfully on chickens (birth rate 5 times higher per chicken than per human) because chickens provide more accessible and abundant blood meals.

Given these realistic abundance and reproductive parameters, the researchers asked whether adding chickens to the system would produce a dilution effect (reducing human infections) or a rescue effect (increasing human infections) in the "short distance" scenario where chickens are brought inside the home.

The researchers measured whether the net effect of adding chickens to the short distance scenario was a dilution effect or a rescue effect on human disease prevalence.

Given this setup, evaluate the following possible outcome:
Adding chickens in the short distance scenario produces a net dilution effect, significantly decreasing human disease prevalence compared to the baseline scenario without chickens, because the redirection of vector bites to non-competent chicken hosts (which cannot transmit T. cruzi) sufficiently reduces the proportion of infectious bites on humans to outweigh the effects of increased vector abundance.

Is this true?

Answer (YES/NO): NO